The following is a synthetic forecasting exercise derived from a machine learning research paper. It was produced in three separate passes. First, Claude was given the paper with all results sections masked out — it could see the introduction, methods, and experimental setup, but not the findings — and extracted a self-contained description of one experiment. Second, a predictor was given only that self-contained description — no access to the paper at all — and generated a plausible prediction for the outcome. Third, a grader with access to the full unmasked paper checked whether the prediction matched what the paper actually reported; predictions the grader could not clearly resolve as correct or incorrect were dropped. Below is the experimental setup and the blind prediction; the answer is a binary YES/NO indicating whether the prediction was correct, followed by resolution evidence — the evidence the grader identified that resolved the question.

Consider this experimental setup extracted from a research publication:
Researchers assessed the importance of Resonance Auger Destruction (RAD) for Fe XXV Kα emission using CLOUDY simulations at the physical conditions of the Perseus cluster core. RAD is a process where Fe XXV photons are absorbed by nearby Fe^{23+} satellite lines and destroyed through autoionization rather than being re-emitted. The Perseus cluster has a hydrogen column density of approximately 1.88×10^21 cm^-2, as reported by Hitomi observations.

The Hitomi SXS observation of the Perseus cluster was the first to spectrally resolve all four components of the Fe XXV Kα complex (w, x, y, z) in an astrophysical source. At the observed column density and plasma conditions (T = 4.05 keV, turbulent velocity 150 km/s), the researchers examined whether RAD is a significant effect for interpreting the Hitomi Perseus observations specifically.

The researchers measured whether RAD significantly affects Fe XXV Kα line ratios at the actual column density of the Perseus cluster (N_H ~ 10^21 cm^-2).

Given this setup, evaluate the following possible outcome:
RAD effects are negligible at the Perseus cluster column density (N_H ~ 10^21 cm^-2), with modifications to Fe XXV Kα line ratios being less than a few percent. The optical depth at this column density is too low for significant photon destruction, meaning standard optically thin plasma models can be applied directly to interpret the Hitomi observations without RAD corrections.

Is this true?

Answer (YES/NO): YES